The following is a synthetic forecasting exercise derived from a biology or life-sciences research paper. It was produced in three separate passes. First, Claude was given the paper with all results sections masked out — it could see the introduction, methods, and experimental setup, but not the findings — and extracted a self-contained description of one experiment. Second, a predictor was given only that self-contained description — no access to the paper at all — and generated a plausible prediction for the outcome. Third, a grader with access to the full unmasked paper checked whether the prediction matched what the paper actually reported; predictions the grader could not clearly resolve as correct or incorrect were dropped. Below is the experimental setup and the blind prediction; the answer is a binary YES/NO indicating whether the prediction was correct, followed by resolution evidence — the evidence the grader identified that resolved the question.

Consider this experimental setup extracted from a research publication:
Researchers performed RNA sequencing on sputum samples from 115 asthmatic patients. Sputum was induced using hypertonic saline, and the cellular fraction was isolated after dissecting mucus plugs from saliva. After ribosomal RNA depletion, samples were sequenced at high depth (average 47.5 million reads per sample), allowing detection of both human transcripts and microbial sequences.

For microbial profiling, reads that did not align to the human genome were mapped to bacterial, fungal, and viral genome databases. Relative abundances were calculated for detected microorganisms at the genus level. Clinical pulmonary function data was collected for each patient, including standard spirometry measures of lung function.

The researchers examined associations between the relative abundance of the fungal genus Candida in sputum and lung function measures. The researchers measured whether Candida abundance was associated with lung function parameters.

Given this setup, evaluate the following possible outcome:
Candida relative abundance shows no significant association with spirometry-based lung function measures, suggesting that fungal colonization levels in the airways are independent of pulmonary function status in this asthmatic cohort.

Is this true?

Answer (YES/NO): NO